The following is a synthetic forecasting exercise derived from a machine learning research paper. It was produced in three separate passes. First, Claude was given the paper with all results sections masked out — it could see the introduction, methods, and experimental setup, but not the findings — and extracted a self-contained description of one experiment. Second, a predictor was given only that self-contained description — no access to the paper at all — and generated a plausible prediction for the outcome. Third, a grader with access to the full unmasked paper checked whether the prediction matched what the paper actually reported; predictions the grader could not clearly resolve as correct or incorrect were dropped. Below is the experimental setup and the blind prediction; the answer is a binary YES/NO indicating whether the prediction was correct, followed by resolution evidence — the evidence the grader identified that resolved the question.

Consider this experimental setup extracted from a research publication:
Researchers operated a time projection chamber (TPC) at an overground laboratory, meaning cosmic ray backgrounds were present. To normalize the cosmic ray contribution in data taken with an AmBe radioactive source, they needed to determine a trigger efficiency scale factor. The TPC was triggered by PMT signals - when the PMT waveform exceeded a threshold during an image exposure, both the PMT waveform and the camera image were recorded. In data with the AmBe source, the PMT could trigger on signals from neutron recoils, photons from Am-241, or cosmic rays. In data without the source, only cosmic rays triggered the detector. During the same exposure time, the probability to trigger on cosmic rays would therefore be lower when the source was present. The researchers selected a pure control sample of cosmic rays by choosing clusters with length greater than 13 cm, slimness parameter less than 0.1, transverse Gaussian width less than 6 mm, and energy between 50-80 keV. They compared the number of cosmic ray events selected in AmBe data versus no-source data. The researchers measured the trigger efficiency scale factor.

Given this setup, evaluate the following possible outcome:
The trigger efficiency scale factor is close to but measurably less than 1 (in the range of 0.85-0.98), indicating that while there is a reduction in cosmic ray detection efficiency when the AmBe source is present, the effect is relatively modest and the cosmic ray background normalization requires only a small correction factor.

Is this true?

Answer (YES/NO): NO